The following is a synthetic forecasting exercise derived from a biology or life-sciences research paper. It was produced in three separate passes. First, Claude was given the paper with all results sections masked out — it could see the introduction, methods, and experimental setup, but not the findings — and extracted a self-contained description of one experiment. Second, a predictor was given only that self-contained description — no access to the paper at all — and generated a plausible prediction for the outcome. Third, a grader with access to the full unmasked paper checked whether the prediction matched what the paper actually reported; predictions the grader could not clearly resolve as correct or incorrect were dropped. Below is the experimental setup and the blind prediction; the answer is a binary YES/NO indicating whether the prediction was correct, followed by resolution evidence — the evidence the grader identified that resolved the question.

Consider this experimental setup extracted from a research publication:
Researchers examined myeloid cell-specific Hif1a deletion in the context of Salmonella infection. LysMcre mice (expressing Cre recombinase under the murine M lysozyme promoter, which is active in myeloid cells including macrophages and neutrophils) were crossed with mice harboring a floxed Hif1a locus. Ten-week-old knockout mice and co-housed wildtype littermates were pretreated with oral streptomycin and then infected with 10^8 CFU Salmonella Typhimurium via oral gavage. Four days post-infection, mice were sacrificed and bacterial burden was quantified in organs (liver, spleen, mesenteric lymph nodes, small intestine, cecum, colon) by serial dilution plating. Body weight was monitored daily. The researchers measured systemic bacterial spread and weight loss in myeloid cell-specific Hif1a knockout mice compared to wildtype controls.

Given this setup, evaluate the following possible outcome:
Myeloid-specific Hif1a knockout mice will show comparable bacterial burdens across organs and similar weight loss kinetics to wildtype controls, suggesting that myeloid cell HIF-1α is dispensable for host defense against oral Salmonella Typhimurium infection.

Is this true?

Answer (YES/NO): YES